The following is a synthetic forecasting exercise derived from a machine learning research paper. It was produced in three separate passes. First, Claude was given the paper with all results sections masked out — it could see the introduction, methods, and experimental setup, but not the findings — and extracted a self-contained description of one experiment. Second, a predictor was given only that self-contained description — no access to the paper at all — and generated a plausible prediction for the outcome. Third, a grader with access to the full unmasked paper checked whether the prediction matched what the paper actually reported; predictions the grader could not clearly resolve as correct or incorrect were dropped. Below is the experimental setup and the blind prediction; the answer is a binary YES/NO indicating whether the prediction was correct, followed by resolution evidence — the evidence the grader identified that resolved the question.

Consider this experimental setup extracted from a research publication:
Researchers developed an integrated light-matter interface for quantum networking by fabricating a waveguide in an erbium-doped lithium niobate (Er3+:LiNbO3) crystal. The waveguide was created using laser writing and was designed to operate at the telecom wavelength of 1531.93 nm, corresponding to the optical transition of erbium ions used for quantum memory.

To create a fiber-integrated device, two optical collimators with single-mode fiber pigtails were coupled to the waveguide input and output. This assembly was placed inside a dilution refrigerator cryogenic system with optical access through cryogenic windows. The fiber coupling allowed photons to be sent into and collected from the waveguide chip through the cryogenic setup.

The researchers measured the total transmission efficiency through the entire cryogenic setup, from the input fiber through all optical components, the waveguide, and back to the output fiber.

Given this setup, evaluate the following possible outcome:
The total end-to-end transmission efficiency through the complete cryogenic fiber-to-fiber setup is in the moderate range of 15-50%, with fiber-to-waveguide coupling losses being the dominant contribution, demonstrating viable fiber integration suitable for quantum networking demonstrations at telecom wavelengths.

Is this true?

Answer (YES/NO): YES